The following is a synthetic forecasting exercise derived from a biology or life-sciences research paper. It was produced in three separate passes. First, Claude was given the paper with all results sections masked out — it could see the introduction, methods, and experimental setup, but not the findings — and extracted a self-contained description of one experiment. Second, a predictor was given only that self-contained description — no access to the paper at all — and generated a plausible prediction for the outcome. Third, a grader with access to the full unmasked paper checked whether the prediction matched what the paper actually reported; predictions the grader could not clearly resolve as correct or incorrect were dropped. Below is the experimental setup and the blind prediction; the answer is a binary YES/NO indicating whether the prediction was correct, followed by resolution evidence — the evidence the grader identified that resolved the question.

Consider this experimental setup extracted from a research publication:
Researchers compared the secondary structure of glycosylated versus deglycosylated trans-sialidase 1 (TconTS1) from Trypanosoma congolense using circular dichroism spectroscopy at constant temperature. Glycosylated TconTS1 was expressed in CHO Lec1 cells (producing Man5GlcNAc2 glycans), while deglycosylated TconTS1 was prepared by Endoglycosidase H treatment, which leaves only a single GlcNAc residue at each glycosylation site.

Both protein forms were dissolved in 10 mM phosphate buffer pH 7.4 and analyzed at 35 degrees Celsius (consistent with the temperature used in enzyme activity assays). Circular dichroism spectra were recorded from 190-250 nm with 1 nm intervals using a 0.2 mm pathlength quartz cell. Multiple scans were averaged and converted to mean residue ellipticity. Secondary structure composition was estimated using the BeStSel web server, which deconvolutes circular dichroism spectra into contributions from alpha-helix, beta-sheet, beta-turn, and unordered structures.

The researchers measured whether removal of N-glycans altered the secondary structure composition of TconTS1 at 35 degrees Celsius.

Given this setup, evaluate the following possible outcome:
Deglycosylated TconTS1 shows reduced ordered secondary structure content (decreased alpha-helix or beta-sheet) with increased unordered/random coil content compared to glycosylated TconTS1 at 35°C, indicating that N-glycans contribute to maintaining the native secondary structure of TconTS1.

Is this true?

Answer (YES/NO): NO